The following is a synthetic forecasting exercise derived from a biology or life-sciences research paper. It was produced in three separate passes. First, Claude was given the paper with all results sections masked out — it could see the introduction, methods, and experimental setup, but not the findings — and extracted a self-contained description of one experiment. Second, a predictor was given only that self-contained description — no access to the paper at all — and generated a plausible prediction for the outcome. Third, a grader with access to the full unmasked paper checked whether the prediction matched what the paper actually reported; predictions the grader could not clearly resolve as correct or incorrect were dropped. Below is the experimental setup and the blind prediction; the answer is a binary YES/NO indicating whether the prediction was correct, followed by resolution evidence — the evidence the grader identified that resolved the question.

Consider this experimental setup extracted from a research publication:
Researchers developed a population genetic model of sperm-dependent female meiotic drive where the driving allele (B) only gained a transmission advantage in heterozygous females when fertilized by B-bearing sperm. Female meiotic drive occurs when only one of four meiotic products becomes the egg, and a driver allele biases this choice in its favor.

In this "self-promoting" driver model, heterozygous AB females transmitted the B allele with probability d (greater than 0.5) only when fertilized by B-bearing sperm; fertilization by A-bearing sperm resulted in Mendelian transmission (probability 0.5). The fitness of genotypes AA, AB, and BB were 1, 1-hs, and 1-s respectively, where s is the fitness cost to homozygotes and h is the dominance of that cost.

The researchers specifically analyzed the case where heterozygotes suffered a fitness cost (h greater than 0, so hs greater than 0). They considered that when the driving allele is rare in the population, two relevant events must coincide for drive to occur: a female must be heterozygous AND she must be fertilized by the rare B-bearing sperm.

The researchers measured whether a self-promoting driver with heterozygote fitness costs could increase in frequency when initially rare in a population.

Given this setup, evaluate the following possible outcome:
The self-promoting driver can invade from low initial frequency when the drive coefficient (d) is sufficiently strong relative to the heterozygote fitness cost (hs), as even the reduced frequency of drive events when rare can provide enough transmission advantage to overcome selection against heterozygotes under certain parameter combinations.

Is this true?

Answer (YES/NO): NO